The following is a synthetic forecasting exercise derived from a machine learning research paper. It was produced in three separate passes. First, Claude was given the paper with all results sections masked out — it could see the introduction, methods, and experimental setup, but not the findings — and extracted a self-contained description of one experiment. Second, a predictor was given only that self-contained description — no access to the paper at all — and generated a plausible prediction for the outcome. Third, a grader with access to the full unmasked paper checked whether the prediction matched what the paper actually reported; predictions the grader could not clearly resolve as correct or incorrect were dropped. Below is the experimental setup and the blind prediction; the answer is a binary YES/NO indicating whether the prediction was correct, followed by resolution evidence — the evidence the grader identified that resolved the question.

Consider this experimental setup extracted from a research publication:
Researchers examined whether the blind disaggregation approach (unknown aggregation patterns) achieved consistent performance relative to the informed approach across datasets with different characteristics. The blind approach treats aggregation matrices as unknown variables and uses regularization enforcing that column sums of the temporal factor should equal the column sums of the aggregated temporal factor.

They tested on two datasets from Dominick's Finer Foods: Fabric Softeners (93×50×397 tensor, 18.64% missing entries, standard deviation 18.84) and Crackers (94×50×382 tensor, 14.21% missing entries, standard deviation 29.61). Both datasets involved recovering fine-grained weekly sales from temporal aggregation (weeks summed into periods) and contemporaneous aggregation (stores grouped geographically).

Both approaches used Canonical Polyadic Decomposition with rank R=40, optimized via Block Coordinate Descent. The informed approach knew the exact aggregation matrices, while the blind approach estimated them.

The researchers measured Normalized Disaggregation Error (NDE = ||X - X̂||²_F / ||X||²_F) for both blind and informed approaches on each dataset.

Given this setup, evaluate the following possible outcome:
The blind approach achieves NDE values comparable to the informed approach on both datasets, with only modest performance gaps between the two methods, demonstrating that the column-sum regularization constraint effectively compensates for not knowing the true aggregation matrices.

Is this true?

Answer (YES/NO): NO